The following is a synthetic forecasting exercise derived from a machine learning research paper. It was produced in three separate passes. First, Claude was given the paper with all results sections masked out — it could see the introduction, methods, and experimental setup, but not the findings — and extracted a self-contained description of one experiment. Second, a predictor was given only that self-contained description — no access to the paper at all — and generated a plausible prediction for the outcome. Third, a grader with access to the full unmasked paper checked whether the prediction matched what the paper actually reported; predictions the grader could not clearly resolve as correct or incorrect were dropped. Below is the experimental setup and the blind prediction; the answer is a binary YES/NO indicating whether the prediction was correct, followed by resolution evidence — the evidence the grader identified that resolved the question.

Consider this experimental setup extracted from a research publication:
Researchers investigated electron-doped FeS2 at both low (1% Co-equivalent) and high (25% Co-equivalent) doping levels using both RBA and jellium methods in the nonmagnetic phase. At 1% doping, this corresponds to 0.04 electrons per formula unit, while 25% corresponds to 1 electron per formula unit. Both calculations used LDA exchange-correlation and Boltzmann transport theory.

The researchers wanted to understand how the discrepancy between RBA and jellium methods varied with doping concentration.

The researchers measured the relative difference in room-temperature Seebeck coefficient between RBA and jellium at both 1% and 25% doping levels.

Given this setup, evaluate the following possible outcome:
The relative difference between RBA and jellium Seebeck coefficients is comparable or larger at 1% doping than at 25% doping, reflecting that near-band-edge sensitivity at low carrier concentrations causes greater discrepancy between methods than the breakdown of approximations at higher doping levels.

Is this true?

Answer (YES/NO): NO